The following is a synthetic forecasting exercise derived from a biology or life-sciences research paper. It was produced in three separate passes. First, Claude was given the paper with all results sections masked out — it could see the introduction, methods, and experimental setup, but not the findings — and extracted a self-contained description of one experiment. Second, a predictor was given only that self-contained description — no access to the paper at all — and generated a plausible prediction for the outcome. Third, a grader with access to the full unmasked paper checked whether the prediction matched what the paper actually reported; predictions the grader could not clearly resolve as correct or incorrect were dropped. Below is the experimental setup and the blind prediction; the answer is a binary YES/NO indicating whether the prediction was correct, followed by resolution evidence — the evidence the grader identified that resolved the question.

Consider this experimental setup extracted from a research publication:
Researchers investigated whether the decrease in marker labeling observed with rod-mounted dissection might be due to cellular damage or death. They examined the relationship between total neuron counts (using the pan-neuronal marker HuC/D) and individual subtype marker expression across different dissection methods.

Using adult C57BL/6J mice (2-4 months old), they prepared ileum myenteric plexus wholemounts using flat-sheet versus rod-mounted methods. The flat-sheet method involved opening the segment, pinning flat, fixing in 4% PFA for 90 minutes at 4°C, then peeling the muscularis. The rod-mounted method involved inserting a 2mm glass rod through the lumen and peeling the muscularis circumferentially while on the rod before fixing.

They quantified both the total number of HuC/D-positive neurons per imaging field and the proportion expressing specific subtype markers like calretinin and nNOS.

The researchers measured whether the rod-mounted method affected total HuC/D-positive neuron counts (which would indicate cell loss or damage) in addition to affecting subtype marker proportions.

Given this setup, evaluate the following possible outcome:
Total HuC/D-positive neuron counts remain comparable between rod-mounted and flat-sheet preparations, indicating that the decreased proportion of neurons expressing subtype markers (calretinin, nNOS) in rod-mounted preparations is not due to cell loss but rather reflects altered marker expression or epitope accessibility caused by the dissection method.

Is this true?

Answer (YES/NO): YES